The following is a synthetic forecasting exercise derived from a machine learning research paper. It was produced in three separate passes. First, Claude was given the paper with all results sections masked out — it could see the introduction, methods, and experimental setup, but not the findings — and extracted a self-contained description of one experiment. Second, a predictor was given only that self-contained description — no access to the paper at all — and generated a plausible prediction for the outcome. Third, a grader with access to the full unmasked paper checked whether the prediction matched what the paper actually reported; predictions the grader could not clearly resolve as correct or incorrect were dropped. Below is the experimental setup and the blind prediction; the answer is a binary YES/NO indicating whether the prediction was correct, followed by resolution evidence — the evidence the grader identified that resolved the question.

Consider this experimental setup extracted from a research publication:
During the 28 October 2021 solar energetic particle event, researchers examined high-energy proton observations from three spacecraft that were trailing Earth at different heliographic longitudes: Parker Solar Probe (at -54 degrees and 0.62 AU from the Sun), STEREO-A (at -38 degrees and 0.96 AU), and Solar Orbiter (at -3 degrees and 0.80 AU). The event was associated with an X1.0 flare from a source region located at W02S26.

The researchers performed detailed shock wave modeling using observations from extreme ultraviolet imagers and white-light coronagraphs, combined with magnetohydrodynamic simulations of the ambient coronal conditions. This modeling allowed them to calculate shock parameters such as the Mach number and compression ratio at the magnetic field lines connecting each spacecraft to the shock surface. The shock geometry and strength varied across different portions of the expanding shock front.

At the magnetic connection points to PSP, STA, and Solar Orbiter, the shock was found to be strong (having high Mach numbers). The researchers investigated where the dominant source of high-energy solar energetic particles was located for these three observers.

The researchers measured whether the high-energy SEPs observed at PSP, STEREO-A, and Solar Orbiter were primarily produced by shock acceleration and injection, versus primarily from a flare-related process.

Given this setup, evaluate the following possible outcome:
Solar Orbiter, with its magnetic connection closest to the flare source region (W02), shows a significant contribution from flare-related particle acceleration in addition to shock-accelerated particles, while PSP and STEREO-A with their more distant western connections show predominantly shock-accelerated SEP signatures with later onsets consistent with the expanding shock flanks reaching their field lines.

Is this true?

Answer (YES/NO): NO